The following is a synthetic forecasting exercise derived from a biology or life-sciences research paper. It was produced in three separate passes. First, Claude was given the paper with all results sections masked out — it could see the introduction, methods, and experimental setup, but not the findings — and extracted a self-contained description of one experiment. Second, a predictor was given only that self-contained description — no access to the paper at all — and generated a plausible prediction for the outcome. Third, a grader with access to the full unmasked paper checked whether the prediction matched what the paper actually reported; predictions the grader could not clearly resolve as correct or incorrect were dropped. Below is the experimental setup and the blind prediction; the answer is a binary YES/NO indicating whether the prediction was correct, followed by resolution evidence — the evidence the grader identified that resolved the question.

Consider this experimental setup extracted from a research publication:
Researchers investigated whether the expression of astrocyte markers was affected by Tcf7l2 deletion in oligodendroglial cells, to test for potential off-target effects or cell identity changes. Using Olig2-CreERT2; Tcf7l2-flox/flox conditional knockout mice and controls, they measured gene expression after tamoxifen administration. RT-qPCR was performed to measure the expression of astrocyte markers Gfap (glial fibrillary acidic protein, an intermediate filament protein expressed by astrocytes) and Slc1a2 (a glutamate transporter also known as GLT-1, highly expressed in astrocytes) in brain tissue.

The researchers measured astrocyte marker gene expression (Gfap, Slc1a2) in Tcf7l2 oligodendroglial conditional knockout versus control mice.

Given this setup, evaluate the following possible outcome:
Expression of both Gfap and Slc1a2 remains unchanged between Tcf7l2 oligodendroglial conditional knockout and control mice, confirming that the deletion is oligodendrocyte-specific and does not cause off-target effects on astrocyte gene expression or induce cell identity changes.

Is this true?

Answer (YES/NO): YES